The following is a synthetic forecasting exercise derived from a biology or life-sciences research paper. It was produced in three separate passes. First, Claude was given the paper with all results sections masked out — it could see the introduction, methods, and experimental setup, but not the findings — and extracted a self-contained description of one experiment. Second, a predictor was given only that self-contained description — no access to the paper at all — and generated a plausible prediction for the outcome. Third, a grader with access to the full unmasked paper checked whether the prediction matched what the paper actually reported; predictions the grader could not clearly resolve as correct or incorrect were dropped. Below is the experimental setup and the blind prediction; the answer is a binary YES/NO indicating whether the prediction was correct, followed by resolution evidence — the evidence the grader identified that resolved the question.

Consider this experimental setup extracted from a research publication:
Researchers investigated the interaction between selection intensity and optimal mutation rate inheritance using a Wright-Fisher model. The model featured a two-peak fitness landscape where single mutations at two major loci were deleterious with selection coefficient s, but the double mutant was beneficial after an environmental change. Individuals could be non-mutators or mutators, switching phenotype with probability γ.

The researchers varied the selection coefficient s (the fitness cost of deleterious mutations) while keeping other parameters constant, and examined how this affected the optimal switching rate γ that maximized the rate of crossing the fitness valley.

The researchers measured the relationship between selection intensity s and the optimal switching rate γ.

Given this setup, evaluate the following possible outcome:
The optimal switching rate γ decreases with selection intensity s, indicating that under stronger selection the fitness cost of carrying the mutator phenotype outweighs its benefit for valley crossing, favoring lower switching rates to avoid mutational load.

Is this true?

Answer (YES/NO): NO